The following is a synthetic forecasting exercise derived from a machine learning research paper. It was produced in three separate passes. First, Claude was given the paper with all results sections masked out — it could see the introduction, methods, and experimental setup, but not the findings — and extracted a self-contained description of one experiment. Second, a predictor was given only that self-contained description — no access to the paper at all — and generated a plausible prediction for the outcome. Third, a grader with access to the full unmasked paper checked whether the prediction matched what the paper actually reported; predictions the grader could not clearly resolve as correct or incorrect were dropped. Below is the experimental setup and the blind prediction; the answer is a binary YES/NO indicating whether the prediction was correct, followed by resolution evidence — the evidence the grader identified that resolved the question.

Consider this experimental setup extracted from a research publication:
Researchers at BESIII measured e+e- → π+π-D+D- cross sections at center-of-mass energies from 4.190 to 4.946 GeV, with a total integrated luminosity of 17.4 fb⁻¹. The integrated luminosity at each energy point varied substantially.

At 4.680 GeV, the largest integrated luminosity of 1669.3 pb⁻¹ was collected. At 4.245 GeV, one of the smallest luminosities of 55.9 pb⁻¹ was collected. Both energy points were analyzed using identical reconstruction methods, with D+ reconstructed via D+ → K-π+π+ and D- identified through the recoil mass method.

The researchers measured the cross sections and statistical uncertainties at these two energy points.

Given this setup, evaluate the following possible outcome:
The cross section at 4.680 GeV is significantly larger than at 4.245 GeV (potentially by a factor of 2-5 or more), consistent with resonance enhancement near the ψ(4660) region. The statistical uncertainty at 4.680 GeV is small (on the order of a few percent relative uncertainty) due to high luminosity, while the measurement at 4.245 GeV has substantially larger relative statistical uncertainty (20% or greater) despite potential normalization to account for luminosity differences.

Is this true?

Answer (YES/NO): YES